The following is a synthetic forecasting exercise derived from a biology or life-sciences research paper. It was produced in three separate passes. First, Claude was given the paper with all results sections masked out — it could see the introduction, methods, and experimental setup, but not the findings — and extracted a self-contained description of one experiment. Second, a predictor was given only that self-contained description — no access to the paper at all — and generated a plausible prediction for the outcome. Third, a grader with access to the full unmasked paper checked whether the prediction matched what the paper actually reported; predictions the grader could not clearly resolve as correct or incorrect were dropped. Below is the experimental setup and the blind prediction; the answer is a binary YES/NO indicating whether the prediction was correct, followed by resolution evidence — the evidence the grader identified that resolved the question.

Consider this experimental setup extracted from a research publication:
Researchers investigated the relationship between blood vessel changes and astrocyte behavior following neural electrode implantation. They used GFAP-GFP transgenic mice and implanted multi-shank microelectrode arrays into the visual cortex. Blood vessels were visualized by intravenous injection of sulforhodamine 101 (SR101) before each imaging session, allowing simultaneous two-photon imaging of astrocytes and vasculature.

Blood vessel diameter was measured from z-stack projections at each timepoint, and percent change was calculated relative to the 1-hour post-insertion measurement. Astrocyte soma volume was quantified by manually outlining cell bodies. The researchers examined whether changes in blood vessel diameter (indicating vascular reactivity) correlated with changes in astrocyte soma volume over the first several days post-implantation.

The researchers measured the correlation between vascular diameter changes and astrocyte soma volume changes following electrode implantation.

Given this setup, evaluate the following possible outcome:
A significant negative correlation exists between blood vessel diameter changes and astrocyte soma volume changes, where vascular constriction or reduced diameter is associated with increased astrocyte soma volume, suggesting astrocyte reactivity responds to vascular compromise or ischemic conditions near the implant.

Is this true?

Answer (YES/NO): NO